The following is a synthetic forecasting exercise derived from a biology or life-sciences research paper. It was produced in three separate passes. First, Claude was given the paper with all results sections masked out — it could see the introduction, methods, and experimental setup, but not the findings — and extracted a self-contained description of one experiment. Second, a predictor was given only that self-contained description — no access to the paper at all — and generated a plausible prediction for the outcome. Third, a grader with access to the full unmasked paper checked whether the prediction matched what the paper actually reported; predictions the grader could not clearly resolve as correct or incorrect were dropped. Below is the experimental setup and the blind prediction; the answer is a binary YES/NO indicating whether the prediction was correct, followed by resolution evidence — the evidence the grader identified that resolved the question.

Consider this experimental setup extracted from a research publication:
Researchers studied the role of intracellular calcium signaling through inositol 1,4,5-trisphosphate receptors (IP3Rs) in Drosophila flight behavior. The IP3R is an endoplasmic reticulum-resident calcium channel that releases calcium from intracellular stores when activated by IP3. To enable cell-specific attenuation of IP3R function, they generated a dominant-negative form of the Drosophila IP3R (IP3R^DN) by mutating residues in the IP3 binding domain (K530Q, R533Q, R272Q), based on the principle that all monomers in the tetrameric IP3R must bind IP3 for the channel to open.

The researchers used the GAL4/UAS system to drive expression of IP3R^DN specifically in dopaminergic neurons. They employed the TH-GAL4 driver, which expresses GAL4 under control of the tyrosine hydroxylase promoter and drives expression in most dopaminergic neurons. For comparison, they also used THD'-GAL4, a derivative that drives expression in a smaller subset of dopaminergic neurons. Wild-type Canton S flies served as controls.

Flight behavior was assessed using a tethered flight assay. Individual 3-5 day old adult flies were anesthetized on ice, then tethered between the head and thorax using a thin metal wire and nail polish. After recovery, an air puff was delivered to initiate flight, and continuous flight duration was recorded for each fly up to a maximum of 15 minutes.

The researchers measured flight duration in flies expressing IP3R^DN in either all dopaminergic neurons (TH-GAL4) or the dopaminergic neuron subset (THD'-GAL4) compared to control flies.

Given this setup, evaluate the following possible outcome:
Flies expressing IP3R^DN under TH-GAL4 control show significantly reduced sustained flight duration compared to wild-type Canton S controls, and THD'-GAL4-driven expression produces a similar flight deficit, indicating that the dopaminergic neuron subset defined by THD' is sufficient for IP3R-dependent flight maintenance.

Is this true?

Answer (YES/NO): YES